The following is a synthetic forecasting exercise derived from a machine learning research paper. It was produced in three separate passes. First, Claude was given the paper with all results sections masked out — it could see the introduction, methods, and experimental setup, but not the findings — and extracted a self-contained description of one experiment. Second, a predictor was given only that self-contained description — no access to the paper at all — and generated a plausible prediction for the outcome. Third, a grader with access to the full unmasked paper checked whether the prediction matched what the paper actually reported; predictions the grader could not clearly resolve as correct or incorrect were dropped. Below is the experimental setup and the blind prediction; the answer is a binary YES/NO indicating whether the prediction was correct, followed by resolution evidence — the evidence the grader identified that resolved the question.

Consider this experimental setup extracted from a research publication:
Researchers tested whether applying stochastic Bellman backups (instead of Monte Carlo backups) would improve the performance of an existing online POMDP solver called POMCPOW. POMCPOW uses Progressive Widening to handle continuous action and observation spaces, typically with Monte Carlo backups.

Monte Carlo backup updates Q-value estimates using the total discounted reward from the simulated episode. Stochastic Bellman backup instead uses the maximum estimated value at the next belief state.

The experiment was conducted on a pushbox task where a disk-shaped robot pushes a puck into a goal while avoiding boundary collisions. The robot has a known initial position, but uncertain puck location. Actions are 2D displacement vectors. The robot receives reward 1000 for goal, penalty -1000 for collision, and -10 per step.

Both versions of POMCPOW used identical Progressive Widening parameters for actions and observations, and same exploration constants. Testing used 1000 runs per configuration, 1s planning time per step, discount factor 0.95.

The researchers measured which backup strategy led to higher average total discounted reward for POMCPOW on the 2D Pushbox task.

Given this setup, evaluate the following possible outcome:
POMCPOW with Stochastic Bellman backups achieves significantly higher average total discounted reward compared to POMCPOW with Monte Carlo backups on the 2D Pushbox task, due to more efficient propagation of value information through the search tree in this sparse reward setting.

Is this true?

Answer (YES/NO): YES